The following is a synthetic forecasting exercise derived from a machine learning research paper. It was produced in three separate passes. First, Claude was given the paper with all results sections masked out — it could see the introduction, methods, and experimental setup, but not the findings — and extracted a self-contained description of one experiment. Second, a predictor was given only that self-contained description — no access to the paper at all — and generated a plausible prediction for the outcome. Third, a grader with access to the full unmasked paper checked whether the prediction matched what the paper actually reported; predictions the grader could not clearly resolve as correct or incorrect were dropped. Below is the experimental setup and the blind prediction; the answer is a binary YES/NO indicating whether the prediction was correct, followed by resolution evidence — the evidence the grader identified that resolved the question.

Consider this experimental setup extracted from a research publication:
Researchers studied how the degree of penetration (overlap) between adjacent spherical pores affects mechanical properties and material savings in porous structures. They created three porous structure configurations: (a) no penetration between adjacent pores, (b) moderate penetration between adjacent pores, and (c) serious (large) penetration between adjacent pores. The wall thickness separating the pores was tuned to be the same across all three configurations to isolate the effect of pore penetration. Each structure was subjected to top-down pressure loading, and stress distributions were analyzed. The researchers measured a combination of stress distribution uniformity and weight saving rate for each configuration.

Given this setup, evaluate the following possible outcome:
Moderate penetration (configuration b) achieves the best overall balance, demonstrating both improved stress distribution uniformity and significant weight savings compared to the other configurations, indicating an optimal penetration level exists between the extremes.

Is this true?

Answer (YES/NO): YES